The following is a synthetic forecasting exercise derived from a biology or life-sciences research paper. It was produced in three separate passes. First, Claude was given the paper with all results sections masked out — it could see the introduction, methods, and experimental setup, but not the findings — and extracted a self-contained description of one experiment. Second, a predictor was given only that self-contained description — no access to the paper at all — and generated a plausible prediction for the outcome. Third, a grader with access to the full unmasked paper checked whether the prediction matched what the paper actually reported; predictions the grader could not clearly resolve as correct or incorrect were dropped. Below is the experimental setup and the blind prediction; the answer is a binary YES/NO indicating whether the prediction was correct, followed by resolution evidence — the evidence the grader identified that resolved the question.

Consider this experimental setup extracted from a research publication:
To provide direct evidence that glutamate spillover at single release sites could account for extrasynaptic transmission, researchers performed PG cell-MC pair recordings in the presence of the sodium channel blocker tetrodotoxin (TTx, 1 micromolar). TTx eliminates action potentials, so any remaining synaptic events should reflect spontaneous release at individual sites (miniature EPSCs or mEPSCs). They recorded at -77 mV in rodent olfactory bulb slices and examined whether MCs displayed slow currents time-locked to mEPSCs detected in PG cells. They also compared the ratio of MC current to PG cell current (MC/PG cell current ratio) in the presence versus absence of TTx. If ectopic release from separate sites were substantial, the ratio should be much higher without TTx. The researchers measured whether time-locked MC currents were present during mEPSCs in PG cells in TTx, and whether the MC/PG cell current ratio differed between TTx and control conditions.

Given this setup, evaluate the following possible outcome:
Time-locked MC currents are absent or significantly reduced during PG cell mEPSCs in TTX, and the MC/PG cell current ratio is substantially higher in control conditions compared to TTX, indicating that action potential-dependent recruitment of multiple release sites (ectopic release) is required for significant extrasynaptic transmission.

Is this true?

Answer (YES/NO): NO